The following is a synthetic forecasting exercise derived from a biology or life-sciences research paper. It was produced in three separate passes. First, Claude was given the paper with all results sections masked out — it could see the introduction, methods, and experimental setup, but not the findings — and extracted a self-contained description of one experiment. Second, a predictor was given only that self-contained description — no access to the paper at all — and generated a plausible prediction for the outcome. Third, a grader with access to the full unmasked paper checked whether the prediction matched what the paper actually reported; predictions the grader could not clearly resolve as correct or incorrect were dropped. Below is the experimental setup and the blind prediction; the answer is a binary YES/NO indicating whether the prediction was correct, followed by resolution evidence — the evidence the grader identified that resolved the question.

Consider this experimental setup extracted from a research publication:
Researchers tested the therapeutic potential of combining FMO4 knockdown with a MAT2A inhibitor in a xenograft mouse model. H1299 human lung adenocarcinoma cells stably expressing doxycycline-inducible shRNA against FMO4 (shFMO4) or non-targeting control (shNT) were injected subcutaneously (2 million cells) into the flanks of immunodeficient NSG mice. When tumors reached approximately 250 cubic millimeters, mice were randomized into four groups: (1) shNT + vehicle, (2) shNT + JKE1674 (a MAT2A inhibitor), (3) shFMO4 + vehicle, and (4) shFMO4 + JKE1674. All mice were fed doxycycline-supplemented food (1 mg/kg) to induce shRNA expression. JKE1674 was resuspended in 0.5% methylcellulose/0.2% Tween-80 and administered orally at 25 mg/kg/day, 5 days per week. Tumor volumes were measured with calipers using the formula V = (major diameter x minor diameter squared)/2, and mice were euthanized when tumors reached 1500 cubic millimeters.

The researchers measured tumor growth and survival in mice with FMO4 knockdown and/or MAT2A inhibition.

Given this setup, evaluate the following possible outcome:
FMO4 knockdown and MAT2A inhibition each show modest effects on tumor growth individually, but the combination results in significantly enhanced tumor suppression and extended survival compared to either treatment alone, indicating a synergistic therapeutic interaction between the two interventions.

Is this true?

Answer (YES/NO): NO